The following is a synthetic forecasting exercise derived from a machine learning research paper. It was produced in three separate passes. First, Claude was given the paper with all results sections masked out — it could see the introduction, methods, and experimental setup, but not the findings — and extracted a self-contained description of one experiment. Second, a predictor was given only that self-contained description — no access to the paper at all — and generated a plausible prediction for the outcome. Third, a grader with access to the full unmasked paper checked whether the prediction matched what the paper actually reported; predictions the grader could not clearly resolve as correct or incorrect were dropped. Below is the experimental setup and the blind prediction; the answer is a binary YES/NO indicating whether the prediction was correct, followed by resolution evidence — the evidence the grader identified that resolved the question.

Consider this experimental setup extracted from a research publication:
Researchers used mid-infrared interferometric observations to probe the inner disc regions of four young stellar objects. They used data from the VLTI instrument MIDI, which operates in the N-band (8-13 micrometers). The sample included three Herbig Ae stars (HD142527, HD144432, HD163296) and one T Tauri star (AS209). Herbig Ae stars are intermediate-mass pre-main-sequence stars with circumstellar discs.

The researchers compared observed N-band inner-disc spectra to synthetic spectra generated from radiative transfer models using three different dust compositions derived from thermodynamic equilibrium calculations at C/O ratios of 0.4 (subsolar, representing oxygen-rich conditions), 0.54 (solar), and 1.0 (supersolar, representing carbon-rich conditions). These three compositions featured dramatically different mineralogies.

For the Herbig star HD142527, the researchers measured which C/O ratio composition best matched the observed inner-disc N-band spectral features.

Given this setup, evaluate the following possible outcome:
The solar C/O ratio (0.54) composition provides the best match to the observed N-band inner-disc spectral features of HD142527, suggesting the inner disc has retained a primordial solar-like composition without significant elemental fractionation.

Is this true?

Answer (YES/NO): NO